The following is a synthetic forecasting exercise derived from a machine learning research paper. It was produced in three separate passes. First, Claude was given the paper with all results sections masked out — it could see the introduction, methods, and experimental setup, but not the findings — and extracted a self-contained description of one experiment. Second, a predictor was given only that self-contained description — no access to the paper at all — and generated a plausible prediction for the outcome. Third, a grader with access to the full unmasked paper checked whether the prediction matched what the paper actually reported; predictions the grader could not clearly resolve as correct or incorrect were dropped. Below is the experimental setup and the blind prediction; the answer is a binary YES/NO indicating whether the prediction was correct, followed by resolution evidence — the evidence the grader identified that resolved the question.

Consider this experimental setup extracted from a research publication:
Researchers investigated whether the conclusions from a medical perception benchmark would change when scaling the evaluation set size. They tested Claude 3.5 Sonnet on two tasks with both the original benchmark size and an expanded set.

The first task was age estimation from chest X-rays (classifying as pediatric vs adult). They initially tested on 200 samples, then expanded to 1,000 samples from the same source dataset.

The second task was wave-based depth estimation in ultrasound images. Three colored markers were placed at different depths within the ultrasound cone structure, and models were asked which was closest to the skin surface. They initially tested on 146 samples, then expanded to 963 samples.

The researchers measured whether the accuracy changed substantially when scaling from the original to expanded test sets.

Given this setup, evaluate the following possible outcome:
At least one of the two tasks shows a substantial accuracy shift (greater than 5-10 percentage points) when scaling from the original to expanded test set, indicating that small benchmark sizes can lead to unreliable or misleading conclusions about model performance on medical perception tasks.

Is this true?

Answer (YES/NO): NO